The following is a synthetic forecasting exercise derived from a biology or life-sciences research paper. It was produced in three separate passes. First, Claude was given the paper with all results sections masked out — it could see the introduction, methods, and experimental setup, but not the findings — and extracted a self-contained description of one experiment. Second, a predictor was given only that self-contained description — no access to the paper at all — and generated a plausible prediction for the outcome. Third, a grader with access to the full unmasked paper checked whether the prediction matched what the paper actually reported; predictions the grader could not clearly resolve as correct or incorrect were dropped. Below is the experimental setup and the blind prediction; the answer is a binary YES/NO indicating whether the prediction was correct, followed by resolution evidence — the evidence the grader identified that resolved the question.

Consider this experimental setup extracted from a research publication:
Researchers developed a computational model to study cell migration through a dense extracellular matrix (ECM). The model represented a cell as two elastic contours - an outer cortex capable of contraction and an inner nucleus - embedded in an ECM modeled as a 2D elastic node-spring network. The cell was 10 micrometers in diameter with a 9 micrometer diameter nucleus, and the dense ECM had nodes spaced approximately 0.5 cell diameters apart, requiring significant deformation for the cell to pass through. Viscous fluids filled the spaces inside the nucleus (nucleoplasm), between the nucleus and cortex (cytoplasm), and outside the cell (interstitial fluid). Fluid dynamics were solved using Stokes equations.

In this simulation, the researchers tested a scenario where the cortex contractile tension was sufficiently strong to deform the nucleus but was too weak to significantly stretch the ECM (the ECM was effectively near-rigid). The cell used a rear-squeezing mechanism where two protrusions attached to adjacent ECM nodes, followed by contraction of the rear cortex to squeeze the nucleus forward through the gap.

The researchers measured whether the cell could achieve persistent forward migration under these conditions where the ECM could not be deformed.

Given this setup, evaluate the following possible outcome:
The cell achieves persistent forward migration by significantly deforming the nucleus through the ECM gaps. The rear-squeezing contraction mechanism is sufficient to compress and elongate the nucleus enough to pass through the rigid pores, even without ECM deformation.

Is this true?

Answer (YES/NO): YES